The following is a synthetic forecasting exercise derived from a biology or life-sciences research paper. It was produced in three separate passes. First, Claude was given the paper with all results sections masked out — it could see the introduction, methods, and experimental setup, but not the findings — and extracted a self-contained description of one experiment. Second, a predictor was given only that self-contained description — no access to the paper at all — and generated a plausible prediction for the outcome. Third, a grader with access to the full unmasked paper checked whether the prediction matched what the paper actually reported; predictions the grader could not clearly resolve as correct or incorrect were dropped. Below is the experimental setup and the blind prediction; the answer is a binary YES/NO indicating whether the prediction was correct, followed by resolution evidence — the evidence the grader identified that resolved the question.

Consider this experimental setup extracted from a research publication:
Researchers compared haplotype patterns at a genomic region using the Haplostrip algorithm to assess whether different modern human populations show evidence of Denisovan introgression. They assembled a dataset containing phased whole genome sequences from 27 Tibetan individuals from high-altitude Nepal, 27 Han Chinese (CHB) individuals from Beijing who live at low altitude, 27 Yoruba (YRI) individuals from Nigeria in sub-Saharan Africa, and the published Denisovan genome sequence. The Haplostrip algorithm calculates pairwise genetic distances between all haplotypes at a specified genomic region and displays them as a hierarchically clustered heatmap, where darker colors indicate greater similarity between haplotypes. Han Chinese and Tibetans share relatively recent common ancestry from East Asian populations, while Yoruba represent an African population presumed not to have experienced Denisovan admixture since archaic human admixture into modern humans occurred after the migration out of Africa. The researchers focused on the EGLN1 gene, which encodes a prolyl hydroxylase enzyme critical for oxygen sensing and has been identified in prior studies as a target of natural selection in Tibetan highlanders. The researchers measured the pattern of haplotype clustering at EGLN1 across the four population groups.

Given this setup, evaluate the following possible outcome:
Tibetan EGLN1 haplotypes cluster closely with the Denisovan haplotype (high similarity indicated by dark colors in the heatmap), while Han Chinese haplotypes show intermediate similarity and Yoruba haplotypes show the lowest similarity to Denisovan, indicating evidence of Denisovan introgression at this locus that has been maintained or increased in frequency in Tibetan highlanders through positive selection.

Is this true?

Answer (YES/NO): NO